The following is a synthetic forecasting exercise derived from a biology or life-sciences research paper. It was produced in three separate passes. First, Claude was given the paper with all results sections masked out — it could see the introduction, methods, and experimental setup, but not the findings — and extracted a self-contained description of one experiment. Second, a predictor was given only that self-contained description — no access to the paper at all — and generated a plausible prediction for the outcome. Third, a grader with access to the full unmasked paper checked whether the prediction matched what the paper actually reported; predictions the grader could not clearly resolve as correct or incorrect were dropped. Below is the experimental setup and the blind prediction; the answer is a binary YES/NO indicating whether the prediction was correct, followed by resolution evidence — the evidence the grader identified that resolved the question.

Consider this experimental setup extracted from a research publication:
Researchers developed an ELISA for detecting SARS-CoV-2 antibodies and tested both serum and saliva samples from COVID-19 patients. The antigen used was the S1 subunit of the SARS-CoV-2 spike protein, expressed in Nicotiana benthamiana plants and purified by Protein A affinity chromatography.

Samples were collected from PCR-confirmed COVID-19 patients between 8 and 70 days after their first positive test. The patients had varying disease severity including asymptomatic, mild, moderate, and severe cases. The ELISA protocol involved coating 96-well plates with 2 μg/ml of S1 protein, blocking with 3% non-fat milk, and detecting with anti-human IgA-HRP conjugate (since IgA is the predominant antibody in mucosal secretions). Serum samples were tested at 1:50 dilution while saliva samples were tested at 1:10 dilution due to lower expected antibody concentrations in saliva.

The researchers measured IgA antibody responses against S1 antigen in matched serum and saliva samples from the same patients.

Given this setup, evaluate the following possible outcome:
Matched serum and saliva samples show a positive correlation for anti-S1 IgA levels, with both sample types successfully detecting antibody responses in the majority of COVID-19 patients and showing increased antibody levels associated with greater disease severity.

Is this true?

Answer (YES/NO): NO